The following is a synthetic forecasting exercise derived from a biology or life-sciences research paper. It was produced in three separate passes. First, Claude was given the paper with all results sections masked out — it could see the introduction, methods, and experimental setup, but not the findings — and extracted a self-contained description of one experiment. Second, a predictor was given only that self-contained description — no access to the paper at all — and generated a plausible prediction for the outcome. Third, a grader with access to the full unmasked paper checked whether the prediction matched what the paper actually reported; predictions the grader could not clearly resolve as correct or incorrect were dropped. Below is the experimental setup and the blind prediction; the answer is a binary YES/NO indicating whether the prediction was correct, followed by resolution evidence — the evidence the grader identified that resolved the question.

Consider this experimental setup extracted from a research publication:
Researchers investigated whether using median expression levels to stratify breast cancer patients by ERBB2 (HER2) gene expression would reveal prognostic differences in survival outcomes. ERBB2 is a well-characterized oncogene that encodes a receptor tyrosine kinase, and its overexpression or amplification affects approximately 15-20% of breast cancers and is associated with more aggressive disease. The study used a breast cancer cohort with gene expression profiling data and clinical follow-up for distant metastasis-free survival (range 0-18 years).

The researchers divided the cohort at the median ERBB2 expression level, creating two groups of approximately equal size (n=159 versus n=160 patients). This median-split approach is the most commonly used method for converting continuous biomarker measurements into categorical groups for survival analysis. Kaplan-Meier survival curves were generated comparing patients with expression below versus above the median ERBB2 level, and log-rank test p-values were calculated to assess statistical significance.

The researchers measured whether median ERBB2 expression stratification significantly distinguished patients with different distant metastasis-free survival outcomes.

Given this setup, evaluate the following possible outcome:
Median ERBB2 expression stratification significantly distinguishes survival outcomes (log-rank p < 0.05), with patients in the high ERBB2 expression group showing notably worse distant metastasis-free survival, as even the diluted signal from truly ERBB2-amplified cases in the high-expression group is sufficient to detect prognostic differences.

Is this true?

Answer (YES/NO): NO